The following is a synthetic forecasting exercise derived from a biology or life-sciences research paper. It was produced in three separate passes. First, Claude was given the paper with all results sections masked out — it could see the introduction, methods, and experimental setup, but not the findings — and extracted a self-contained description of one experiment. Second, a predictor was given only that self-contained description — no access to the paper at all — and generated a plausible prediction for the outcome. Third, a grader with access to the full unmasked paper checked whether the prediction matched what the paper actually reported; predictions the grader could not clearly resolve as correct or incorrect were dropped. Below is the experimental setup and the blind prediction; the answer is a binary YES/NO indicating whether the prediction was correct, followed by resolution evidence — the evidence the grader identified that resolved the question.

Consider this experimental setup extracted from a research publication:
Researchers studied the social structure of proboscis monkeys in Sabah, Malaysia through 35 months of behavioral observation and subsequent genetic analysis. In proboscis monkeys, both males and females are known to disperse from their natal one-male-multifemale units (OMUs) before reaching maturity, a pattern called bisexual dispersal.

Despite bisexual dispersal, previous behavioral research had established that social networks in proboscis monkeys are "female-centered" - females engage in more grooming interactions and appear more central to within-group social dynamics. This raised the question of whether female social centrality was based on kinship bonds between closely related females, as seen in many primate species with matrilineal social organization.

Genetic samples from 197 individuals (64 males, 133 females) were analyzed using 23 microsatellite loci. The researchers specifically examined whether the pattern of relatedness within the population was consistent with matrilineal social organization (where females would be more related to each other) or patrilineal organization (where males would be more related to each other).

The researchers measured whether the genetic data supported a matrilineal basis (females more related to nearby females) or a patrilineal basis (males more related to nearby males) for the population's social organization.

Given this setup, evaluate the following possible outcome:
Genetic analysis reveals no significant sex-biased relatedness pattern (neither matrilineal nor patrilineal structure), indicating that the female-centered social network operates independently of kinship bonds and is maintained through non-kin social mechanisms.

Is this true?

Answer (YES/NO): NO